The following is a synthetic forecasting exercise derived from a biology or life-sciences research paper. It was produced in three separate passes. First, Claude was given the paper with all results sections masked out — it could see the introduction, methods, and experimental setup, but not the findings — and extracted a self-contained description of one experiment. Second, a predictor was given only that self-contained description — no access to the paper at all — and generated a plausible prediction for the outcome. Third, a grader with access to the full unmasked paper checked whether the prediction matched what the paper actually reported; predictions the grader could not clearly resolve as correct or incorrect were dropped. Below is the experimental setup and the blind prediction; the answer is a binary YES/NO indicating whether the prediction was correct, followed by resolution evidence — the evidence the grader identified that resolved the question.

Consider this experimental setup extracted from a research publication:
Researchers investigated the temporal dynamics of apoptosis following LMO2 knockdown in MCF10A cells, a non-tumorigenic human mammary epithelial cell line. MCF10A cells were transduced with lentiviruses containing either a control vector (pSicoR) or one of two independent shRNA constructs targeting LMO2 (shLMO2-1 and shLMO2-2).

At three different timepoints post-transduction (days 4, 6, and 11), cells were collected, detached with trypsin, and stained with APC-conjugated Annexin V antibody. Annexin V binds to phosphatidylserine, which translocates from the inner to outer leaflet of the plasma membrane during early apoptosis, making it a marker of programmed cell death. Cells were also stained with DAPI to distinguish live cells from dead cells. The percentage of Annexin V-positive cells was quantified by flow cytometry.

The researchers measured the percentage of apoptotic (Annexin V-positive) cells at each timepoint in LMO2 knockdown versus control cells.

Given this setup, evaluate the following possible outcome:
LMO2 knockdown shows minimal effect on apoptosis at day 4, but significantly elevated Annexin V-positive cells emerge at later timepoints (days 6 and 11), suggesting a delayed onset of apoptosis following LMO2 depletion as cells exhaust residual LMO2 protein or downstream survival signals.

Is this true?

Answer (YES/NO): NO